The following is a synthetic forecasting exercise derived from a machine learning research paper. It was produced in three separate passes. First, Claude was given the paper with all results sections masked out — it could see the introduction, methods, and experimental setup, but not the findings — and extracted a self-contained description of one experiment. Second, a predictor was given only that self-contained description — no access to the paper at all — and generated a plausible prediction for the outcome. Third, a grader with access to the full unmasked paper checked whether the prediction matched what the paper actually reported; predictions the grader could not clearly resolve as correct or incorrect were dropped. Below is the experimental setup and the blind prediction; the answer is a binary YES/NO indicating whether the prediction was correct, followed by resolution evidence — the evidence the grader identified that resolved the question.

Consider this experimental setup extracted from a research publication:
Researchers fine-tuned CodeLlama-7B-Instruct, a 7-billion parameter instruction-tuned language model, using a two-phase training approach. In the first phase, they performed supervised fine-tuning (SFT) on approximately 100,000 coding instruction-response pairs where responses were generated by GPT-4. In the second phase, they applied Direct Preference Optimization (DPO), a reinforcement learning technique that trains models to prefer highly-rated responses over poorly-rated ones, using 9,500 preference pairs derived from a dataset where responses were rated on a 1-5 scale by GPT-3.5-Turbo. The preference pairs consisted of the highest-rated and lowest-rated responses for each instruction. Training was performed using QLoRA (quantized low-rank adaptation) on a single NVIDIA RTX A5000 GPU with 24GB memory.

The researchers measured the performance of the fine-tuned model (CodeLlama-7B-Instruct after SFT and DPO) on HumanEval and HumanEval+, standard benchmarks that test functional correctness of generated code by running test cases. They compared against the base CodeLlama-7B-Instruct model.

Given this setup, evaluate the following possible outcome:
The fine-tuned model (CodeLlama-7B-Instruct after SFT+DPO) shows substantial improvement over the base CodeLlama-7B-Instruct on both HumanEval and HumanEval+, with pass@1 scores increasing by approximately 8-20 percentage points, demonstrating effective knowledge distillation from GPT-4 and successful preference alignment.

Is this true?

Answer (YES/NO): YES